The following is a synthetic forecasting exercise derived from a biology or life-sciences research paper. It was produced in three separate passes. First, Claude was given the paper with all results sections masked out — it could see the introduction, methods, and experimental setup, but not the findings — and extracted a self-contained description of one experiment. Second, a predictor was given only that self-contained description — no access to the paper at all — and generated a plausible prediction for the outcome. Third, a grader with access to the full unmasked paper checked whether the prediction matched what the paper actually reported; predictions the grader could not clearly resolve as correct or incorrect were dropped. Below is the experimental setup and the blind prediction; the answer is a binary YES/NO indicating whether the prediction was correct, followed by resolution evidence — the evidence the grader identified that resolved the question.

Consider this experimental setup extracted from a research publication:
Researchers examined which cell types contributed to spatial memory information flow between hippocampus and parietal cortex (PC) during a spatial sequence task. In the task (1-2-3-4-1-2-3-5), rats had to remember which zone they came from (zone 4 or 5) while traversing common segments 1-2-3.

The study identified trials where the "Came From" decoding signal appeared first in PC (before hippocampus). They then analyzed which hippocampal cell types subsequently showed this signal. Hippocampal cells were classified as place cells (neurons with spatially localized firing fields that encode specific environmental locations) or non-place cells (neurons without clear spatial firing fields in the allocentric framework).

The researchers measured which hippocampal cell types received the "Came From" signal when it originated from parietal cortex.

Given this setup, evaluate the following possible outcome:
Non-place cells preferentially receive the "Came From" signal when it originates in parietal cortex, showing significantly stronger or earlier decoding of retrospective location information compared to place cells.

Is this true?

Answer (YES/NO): YES